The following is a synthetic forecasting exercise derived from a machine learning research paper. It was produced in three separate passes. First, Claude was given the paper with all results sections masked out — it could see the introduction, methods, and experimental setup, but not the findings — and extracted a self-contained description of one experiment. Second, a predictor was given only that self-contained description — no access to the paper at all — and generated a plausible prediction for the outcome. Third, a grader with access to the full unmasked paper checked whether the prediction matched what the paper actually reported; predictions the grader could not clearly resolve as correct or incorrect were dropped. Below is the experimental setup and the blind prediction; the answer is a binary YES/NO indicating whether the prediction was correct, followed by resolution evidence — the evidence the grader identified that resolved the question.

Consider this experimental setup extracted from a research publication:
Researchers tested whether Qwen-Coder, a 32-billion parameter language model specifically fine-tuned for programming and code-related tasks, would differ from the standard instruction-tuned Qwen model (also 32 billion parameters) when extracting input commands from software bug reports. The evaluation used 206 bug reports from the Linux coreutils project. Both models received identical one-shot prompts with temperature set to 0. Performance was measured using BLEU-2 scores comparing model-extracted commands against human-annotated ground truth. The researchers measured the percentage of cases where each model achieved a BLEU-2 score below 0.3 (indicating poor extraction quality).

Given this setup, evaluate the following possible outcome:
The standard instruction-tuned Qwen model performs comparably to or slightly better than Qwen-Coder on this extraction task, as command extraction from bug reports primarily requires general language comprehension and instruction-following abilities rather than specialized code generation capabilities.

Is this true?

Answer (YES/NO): YES